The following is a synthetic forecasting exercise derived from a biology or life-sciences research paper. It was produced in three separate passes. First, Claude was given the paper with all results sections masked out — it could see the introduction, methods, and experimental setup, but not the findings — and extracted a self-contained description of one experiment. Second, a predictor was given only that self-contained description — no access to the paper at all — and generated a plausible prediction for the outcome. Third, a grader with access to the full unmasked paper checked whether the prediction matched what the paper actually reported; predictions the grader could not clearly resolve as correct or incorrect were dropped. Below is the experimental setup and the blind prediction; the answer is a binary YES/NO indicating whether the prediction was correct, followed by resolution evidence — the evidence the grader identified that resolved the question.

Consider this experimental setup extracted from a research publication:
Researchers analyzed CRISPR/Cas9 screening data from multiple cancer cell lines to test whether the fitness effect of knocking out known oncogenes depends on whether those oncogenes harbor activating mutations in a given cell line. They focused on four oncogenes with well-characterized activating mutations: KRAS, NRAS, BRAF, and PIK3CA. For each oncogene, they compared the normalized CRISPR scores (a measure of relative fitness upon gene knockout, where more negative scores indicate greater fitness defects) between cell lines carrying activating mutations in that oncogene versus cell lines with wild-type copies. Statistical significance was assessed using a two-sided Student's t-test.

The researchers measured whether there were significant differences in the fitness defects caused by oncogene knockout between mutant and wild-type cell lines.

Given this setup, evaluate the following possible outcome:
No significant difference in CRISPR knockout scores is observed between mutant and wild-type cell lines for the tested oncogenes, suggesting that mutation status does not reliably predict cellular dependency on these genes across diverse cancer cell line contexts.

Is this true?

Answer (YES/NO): NO